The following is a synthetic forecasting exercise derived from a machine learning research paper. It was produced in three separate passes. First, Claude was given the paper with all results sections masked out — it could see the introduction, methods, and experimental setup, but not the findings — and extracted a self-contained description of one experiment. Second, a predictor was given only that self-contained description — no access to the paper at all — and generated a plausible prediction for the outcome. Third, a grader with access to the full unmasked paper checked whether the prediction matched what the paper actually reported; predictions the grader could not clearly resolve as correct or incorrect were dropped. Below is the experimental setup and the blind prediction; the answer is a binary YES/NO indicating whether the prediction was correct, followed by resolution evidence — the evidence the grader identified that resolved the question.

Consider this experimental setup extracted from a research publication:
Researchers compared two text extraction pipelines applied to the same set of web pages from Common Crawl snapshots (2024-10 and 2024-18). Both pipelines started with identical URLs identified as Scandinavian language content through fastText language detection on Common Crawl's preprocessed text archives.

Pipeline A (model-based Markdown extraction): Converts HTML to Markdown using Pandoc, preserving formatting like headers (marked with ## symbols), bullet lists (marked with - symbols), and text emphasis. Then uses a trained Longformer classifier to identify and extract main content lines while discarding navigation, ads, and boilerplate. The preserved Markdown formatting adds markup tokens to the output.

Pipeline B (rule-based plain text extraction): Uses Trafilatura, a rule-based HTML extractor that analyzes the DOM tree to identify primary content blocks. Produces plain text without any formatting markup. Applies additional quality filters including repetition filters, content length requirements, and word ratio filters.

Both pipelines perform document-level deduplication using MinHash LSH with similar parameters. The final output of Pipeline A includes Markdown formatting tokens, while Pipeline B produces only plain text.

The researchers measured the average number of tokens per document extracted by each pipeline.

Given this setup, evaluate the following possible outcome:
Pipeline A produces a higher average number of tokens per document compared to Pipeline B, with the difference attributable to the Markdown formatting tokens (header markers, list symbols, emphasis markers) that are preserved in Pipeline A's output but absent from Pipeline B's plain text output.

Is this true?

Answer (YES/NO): NO